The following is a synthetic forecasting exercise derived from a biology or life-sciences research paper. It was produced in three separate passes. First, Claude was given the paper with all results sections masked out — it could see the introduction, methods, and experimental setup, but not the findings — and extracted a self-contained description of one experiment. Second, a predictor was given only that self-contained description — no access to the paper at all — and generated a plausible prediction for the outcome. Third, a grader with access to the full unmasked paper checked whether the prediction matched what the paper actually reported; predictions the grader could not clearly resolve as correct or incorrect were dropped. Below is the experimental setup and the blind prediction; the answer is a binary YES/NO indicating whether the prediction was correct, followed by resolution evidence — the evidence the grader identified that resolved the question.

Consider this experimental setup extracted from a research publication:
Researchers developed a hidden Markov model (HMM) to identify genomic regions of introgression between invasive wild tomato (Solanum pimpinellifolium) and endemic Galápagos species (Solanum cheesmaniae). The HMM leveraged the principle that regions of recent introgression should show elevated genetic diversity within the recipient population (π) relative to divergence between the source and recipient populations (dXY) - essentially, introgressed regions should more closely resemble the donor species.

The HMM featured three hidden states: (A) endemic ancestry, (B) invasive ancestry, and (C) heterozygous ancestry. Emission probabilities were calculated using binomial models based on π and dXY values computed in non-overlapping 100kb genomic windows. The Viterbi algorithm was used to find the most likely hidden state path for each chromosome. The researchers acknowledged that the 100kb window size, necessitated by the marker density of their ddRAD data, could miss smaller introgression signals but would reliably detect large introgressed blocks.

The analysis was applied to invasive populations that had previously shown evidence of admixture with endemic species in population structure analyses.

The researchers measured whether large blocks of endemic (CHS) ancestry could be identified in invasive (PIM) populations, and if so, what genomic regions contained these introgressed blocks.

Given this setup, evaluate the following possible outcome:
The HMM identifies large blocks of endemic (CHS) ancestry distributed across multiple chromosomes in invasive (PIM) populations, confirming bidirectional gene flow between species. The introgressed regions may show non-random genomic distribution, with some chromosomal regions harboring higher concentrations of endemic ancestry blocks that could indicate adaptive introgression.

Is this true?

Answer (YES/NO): YES